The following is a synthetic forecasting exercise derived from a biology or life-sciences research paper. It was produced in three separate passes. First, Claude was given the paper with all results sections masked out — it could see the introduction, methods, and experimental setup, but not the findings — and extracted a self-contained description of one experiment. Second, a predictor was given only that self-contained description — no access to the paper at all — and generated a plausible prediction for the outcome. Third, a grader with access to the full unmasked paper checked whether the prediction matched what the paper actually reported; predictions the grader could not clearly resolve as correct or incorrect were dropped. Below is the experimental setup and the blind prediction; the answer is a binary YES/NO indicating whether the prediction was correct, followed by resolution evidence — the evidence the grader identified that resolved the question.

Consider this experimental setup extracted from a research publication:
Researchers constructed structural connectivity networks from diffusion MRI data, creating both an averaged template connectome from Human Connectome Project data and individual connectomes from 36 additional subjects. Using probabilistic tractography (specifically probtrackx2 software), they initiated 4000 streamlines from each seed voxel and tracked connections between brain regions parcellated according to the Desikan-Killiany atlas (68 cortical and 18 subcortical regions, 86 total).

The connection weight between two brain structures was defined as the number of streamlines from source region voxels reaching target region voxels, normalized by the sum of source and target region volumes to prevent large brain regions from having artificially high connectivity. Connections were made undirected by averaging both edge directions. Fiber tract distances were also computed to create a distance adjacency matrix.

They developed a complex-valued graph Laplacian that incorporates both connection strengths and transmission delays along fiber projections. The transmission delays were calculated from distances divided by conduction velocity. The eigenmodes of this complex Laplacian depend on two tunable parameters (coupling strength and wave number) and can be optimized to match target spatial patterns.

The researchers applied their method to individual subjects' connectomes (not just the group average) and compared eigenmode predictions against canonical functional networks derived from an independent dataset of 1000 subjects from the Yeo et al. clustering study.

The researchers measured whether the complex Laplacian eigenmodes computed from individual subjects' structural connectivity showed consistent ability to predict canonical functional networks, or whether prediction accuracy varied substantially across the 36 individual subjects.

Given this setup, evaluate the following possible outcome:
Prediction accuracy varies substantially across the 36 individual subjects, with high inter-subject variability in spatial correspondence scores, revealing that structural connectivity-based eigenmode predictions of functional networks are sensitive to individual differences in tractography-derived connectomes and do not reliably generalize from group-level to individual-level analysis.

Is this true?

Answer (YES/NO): NO